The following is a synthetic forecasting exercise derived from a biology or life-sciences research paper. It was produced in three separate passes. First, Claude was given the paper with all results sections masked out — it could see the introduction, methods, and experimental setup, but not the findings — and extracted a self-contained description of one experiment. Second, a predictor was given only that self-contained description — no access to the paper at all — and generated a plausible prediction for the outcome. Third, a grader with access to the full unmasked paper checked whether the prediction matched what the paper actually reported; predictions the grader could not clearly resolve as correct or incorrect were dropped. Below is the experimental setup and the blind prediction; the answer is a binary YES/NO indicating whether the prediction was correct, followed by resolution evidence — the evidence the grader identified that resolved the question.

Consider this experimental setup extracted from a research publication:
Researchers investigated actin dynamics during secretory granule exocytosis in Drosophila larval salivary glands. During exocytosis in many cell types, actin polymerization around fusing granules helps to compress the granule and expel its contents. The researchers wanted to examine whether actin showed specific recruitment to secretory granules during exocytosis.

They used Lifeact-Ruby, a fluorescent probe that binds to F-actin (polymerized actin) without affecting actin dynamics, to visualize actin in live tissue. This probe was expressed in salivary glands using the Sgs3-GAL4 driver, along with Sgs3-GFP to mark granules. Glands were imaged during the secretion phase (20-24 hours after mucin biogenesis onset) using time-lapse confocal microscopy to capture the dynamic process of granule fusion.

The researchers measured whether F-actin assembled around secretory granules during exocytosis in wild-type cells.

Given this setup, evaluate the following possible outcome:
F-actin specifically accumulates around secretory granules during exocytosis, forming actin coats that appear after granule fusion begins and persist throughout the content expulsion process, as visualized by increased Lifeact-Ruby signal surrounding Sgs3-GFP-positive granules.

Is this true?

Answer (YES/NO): NO